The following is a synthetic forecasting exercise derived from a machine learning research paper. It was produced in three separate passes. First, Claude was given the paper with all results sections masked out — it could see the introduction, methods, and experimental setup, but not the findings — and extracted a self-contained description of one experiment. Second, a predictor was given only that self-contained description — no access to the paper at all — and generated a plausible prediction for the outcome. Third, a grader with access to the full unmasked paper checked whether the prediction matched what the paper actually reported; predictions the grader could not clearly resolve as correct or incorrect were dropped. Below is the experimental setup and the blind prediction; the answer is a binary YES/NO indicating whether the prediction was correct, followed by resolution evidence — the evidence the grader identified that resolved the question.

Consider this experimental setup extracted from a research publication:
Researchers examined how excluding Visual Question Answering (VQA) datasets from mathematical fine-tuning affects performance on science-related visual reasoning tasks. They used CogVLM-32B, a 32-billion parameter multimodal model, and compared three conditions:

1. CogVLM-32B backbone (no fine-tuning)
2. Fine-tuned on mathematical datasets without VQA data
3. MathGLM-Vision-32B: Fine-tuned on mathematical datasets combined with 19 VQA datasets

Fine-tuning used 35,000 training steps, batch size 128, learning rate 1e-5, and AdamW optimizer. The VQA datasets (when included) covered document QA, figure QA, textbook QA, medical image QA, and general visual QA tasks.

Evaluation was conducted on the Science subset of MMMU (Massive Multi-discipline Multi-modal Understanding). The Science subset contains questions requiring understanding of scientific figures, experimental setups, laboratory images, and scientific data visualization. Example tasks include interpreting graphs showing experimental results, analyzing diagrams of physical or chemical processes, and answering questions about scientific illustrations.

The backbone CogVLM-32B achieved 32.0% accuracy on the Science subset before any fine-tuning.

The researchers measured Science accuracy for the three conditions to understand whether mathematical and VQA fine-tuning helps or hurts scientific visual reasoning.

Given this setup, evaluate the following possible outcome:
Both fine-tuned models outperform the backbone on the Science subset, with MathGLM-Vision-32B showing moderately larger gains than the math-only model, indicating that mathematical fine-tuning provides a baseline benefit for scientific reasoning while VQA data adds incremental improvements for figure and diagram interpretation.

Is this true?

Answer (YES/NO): NO